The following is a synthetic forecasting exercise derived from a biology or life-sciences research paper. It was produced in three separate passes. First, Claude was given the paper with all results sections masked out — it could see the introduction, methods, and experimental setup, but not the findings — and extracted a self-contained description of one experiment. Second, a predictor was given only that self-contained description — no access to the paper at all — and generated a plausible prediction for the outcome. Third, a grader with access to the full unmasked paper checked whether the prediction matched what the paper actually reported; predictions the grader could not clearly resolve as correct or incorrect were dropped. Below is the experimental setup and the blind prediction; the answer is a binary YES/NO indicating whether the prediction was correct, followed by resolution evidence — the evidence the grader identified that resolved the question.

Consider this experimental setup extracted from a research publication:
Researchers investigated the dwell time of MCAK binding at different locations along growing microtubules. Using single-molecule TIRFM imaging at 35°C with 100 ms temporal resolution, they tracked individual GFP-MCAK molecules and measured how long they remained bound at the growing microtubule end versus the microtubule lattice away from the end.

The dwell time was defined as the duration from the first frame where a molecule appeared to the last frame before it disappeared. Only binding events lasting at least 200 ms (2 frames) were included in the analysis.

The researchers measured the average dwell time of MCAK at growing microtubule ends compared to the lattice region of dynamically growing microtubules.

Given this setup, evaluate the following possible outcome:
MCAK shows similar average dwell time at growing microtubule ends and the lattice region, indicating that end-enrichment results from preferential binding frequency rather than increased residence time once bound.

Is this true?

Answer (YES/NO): NO